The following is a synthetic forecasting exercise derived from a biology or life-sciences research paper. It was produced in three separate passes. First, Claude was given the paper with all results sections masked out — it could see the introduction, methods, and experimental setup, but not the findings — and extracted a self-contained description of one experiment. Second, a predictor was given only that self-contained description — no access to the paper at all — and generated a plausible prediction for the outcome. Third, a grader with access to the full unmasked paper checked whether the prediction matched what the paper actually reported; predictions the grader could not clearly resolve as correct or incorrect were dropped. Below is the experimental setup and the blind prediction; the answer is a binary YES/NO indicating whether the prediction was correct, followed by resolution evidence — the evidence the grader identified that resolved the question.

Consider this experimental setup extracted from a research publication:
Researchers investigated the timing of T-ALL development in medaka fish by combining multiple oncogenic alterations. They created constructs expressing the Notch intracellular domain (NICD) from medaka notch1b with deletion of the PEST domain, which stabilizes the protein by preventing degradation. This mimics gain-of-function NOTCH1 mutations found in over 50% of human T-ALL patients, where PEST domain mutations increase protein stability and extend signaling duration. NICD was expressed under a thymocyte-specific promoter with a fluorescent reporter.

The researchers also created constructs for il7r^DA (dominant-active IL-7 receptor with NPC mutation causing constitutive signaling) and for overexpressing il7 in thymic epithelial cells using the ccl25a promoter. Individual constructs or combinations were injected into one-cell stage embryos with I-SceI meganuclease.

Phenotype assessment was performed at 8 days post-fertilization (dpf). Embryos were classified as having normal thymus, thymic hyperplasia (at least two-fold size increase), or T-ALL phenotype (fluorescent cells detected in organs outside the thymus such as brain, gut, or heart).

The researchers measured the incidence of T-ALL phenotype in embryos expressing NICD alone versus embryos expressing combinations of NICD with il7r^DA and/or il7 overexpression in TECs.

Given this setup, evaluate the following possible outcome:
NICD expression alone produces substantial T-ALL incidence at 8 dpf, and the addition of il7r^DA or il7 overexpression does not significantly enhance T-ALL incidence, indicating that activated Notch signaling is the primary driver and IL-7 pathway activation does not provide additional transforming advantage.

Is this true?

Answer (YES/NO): NO